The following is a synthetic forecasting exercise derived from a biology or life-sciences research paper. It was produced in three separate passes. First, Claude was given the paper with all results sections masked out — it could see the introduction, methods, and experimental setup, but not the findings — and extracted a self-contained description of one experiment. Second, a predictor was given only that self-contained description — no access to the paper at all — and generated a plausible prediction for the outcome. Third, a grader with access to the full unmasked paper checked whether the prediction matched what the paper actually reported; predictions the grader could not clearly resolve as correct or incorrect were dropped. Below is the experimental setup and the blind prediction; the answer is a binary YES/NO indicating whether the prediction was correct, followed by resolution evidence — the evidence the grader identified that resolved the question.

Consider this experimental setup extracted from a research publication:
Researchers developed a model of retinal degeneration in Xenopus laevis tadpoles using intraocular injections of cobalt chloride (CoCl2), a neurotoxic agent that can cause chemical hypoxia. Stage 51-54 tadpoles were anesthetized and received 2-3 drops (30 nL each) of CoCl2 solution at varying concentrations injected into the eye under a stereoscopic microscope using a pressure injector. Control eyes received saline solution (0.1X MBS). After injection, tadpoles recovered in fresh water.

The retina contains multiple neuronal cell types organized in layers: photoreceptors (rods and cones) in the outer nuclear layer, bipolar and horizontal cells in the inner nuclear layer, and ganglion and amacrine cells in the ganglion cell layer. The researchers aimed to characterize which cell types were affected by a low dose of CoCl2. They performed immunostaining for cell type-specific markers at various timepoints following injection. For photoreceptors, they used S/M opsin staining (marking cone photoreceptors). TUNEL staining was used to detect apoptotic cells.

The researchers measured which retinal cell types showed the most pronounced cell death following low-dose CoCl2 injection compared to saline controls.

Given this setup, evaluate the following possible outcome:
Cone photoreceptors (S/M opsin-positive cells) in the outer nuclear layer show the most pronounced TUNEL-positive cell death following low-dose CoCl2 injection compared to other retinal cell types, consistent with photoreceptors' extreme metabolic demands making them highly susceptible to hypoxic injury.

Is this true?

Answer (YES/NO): YES